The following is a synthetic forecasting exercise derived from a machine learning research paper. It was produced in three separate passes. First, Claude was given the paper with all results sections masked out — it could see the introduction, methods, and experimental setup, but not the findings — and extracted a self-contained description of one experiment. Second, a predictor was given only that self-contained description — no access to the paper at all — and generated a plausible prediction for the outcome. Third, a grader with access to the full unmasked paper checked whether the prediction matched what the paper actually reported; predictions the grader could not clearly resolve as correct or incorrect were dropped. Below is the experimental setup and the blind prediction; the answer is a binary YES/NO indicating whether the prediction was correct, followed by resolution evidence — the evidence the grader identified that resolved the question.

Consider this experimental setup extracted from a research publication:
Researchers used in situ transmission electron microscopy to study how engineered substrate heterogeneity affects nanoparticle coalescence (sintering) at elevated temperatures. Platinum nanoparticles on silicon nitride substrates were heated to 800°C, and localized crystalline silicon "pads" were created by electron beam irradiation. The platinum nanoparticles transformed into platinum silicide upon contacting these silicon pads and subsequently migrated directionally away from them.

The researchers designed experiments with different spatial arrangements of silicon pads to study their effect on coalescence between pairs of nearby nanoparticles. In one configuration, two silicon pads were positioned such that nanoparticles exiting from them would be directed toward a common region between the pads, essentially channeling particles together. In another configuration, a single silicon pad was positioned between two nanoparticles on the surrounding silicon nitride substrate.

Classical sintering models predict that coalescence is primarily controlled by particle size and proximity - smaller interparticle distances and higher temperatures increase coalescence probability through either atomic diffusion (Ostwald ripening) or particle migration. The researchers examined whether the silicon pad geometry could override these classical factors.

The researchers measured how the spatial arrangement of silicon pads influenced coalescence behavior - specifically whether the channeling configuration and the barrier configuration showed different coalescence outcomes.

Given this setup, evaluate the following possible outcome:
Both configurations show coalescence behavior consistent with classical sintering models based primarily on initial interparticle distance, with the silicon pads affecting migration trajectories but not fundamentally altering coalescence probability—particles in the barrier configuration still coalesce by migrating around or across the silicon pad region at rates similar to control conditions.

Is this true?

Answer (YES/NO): NO